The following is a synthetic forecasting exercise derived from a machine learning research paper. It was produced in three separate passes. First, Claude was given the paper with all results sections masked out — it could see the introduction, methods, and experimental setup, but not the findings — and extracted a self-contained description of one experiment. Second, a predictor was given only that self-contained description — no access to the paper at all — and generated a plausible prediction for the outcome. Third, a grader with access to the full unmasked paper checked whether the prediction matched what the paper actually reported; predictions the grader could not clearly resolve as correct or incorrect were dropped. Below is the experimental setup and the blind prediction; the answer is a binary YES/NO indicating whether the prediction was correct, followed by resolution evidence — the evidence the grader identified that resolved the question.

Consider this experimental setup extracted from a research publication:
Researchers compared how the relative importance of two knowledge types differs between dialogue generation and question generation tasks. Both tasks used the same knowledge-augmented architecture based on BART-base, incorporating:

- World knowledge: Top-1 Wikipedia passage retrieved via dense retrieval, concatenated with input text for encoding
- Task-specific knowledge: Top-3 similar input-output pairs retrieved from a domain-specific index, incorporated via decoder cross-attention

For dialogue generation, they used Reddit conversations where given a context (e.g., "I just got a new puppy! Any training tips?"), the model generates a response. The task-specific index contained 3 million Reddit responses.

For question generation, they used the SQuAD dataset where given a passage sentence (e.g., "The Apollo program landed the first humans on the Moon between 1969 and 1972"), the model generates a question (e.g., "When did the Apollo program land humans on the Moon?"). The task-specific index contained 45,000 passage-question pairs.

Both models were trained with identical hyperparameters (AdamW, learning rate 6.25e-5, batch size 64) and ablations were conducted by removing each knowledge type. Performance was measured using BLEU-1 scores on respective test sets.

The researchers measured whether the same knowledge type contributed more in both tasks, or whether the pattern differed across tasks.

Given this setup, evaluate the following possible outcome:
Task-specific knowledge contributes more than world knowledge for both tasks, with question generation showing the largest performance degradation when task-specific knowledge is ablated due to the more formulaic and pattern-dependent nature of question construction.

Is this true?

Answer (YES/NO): YES